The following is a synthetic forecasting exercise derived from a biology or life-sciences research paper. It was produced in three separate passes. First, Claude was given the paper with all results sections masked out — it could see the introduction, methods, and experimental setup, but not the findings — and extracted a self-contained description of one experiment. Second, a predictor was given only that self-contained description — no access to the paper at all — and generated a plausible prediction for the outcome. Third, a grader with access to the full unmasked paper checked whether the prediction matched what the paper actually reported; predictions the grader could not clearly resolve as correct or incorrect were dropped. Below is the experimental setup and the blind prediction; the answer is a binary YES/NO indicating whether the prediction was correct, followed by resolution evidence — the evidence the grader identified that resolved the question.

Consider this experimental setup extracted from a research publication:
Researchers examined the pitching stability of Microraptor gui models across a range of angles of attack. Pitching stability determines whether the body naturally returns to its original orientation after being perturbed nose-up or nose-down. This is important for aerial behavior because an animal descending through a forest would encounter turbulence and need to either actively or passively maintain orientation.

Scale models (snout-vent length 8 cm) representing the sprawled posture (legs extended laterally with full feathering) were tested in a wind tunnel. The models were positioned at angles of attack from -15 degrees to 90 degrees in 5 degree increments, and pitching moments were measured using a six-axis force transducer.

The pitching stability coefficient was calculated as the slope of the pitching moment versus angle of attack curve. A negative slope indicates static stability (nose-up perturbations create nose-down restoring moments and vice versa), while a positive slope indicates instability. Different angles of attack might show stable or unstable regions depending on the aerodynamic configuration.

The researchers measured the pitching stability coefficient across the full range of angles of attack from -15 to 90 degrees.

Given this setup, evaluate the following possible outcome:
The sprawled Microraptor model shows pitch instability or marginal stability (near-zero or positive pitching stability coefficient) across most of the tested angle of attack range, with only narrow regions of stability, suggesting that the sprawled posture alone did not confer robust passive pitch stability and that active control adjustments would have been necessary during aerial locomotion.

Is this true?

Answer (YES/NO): YES